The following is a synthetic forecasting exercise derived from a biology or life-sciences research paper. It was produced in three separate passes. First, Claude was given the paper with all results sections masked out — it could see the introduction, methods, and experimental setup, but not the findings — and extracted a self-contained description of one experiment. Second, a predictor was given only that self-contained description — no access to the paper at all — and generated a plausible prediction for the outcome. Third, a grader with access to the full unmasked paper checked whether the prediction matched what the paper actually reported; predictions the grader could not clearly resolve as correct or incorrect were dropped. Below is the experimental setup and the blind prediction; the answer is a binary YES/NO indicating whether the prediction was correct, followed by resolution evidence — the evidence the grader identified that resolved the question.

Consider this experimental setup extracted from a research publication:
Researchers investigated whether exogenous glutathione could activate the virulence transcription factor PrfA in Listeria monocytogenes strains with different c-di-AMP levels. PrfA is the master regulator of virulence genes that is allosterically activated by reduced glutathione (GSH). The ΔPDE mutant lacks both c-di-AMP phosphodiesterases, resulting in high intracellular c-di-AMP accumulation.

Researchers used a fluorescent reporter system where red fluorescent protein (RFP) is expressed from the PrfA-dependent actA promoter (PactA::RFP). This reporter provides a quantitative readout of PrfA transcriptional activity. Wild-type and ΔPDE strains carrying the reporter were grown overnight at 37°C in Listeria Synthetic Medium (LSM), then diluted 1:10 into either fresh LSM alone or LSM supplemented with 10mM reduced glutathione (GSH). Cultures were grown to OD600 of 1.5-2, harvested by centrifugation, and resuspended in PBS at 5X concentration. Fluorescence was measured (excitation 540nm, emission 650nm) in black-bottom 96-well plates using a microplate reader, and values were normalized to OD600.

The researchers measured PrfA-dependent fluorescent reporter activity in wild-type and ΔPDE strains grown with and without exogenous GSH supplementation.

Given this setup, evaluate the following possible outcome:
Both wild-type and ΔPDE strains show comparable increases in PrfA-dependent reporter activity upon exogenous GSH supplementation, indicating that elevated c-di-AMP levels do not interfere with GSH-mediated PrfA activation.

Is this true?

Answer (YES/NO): NO